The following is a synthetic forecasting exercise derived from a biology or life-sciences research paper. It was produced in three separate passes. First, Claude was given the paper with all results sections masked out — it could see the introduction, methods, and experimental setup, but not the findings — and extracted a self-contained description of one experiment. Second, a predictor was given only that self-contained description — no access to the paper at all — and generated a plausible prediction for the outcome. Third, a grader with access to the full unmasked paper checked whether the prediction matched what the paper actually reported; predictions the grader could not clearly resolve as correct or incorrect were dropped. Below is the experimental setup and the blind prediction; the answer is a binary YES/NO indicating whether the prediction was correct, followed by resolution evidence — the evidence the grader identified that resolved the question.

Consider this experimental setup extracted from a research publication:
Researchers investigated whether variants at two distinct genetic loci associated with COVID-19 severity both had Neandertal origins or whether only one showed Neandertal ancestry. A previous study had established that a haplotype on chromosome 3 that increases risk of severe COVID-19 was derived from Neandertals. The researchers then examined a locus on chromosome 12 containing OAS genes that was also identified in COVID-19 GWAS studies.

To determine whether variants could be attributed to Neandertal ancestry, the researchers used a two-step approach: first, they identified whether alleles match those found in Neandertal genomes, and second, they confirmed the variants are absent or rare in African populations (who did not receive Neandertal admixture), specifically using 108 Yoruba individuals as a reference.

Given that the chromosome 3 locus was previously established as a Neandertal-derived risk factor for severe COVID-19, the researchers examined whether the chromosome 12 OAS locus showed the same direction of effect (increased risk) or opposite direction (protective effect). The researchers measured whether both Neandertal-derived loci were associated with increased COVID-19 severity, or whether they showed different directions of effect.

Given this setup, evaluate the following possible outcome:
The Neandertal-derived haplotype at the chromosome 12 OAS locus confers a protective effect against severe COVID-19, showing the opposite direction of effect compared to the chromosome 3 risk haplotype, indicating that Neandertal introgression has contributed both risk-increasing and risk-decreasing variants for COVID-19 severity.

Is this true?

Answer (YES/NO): YES